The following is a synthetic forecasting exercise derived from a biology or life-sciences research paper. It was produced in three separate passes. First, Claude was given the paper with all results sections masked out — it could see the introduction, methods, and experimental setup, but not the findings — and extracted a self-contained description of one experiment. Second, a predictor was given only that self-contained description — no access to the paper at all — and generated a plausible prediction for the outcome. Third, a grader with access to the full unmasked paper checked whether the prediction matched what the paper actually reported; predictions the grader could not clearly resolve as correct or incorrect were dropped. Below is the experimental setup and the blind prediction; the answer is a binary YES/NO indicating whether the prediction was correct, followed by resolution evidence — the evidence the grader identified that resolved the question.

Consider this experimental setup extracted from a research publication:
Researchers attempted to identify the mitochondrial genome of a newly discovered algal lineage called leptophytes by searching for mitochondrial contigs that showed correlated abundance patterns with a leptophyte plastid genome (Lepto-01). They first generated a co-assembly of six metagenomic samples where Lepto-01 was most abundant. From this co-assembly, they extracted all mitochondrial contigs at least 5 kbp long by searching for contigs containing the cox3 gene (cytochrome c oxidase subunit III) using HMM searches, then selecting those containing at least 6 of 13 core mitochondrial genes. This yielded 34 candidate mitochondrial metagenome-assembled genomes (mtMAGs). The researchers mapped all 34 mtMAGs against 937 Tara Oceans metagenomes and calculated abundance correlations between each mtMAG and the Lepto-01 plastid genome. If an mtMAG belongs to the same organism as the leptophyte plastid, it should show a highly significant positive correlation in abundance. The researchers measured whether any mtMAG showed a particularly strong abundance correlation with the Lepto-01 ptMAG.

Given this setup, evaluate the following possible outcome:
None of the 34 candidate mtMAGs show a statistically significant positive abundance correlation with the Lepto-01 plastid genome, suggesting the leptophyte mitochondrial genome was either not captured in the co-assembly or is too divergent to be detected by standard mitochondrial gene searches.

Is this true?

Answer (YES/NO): NO